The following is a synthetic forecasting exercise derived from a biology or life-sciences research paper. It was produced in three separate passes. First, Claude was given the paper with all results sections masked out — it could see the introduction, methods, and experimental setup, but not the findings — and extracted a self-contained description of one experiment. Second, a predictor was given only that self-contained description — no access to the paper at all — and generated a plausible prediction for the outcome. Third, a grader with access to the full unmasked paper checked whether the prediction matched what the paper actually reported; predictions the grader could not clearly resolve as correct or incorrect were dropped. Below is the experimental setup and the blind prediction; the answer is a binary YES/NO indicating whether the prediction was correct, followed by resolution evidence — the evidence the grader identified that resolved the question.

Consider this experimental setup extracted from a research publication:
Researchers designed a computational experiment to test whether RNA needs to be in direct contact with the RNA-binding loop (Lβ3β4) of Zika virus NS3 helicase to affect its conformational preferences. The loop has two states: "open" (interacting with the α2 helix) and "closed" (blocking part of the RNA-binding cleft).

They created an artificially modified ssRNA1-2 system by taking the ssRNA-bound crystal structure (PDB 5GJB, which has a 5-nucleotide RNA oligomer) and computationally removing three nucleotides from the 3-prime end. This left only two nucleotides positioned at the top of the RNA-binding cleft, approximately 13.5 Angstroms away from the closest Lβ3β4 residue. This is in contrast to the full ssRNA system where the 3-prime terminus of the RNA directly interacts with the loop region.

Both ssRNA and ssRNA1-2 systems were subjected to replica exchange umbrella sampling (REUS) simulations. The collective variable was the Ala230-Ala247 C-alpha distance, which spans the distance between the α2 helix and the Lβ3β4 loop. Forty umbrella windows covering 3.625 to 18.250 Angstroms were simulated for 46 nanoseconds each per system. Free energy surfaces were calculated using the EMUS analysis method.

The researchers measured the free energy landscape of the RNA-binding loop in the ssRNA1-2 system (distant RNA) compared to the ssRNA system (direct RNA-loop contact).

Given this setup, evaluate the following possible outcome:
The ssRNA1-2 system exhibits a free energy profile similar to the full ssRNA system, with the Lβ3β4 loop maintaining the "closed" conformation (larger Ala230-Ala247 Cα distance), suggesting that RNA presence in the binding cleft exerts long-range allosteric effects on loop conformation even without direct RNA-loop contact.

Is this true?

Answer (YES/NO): NO